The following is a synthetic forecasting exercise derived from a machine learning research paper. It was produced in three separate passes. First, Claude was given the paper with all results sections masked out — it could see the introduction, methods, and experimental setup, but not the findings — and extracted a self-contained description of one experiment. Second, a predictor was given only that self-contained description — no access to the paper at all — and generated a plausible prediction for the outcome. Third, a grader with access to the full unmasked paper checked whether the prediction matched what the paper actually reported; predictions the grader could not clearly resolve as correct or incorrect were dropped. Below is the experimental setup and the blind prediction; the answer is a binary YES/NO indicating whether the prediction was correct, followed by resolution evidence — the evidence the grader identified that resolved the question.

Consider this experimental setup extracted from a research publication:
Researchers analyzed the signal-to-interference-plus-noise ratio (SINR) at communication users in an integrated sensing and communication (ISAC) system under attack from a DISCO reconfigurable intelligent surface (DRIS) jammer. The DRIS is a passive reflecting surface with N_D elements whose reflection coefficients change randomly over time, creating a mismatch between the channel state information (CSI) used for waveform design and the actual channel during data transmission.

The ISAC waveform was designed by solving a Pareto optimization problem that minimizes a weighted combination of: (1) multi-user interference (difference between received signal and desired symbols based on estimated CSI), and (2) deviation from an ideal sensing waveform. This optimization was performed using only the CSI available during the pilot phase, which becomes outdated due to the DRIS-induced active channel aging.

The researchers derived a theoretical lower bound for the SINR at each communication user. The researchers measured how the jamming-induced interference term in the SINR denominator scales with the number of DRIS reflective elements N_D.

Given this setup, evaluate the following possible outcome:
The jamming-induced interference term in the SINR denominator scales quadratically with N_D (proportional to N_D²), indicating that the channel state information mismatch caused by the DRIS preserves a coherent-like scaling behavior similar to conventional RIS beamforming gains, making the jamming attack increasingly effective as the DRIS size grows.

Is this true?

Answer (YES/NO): NO